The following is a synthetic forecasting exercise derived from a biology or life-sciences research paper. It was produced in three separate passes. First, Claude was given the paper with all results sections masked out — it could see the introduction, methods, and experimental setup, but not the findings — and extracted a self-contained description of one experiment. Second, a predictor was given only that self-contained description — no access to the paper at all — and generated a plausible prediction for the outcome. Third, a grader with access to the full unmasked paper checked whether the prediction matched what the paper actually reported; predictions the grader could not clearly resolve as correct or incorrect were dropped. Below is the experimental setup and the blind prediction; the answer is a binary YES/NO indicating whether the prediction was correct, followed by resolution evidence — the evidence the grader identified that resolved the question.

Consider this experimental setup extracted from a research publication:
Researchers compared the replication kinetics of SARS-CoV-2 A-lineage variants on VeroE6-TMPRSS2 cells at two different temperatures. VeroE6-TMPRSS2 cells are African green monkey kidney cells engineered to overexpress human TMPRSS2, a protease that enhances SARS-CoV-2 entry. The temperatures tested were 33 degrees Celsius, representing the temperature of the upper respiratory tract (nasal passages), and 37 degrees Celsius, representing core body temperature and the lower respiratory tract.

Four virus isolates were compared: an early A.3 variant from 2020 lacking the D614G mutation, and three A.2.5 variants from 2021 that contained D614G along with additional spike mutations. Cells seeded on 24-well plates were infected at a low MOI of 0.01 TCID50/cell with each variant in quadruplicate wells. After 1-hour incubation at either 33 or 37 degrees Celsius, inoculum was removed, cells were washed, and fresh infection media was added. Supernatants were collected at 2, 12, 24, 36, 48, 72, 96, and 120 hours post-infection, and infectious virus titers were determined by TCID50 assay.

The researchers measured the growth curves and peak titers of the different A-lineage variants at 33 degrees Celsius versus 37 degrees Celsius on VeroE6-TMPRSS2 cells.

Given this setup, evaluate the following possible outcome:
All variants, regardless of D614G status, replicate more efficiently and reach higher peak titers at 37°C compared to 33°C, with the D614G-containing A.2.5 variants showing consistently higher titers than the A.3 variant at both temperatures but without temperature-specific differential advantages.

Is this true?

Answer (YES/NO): NO